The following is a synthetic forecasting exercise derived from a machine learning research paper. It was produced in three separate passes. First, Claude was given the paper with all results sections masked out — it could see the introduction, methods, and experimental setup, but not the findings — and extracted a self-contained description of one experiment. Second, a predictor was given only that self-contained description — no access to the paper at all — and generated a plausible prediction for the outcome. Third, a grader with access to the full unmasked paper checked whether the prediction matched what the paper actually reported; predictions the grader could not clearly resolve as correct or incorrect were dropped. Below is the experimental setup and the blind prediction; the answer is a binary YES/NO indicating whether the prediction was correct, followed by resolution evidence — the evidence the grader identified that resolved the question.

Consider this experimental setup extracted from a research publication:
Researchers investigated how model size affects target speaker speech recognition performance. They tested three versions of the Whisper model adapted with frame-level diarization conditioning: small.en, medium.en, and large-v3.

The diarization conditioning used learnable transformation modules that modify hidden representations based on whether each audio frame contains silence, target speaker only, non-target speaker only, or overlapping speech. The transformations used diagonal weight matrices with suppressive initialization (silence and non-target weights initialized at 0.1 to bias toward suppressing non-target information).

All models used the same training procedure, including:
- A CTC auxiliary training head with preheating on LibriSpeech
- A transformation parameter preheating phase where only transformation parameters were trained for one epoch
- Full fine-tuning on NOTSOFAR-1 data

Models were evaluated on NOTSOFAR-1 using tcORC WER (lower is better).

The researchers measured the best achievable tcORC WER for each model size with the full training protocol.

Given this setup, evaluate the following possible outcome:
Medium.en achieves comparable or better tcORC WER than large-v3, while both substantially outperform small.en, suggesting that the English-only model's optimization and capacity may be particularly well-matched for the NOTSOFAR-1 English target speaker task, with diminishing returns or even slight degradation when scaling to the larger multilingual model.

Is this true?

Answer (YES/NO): NO